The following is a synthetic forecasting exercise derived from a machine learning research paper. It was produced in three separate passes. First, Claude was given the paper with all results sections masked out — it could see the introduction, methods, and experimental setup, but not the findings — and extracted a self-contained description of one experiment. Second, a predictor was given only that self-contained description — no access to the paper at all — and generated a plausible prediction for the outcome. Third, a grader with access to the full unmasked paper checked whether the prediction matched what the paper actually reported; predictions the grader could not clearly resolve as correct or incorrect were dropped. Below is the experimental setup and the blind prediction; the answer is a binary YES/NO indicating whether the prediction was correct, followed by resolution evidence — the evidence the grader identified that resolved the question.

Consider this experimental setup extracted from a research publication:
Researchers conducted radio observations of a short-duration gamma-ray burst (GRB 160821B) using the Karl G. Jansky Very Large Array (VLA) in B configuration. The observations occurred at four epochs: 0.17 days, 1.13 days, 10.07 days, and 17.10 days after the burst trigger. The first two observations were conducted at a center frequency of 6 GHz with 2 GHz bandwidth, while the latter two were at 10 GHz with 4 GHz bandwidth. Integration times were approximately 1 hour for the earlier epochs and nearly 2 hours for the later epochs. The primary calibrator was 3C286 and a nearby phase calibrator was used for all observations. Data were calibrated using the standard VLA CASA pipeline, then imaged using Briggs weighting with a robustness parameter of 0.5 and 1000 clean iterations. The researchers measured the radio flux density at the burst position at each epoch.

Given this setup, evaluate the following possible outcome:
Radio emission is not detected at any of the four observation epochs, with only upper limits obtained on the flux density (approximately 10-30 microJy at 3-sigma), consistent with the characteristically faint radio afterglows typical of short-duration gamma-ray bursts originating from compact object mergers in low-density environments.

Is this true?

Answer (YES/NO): NO